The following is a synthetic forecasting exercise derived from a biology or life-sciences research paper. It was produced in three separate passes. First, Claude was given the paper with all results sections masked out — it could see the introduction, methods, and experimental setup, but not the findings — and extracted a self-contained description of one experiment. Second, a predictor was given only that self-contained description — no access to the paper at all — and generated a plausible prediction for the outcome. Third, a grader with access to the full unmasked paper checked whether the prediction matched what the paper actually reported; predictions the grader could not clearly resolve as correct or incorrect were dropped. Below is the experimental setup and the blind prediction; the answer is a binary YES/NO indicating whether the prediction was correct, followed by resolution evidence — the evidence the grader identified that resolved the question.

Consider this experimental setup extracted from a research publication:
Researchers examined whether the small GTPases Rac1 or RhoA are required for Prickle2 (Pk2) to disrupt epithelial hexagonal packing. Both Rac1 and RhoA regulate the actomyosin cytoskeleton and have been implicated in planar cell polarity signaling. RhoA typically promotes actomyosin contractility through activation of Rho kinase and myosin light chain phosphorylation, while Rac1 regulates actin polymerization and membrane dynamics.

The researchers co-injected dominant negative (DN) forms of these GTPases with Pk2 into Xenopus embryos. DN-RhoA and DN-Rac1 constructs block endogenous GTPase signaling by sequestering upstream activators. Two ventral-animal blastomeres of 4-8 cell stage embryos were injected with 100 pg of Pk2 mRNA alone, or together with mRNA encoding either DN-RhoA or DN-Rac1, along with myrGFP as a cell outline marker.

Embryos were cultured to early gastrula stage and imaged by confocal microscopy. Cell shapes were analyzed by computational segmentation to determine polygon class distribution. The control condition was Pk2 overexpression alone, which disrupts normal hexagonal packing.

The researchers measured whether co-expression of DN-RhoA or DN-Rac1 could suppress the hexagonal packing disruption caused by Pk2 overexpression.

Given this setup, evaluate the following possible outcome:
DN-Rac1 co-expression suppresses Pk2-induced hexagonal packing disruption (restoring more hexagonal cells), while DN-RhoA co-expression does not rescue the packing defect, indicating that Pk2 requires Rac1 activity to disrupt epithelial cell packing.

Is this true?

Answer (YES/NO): YES